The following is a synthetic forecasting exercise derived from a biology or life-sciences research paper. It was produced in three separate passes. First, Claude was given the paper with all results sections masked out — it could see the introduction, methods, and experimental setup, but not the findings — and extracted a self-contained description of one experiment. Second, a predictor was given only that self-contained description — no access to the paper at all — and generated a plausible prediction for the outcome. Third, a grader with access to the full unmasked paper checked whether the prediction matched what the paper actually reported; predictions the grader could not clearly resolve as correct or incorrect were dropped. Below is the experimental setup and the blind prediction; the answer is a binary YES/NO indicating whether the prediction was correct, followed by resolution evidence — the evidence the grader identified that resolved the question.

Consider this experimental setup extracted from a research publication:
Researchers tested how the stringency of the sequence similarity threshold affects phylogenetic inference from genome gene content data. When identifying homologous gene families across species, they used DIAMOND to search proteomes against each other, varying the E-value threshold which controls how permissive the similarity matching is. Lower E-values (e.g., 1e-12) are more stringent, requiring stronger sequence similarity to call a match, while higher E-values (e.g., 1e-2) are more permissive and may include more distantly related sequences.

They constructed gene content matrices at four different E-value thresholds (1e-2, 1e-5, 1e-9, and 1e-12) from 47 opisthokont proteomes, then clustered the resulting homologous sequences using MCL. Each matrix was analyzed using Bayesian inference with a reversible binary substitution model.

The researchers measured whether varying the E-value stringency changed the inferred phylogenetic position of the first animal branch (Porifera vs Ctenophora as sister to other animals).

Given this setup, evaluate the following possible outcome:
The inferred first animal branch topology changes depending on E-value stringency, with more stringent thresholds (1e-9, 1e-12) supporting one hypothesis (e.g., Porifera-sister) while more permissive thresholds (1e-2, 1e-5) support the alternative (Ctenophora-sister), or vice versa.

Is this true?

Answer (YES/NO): NO